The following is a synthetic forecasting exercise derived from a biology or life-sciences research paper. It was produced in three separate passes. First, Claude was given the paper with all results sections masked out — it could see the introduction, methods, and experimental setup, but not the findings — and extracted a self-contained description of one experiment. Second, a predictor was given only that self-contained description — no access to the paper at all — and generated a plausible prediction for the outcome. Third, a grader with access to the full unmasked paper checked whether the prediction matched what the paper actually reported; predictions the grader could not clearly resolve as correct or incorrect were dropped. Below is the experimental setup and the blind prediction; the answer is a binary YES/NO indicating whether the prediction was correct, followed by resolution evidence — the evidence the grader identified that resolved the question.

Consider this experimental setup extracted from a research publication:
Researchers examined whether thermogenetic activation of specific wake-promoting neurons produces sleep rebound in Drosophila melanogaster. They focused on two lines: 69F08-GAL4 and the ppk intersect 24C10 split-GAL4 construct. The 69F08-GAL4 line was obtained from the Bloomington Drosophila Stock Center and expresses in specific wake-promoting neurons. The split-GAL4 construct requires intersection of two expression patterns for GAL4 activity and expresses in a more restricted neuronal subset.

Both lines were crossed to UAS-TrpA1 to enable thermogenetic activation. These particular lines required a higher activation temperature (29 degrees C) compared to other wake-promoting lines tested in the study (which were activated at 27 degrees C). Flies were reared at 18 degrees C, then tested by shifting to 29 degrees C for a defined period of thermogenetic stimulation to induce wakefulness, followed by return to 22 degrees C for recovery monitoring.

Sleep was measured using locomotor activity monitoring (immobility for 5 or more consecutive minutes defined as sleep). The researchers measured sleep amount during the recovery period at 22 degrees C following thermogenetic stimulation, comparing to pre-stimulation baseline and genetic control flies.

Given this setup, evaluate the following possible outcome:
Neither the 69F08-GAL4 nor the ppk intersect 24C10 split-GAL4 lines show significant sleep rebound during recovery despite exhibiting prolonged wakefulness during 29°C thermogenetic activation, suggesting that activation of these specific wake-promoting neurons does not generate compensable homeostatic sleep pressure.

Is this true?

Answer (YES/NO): NO